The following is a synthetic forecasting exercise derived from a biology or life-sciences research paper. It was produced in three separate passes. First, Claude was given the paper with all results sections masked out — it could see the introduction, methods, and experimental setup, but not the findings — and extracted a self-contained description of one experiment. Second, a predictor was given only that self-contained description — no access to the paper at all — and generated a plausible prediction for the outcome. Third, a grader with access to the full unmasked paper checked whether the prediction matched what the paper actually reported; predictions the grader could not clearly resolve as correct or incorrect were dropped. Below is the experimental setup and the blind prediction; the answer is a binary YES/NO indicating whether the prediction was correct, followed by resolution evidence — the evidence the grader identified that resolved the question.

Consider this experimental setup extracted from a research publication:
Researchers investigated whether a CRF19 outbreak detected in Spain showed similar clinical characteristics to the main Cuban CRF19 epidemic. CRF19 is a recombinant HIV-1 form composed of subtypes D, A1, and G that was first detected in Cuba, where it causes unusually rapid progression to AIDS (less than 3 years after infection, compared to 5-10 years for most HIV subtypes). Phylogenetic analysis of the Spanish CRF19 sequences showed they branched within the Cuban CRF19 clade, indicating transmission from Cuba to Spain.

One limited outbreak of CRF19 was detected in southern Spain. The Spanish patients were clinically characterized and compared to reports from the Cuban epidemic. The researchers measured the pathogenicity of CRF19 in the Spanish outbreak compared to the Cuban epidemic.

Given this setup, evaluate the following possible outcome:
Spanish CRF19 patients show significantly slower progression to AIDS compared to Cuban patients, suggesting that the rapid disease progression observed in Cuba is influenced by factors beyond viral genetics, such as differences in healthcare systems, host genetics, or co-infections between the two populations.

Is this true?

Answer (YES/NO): NO